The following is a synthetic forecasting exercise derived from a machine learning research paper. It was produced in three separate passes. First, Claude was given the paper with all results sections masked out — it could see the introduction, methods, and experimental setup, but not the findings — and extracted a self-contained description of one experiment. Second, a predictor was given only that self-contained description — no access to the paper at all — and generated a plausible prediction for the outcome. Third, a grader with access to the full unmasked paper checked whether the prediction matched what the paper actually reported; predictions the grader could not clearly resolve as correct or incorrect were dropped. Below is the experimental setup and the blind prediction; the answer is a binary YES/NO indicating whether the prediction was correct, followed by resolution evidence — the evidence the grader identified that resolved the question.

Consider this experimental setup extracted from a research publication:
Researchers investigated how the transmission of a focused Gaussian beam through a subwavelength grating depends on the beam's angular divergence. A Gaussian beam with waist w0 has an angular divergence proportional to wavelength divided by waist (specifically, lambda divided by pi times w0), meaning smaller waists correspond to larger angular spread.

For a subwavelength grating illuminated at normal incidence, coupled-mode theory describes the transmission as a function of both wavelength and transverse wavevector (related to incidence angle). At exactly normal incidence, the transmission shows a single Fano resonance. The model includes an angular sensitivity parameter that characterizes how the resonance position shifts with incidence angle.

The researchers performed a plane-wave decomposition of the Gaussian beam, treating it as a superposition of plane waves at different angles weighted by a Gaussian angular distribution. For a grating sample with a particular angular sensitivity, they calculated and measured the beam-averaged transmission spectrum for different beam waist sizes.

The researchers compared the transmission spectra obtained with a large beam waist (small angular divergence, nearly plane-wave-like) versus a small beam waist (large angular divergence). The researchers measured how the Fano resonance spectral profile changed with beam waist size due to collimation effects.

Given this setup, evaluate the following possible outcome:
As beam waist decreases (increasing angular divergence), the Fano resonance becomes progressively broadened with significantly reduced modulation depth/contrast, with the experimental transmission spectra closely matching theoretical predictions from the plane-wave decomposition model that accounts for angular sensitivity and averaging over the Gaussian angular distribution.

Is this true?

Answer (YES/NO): NO